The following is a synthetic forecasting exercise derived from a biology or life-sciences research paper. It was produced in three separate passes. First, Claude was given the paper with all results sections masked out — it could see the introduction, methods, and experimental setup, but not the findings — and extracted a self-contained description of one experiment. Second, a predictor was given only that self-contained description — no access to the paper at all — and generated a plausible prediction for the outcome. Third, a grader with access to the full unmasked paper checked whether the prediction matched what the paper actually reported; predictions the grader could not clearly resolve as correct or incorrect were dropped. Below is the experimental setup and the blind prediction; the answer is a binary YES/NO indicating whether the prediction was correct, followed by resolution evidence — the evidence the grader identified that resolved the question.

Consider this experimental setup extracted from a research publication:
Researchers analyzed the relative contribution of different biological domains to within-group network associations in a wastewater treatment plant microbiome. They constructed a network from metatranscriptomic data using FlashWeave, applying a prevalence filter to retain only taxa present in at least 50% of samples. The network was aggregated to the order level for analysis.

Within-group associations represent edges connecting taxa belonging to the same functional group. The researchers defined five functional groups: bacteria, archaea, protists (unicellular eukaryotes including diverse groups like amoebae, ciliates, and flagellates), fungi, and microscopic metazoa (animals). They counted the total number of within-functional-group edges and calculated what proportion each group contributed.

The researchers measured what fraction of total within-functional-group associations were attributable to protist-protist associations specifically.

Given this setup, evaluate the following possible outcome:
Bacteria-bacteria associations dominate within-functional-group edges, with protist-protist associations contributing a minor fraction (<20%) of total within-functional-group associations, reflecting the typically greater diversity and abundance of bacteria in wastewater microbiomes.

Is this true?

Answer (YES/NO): NO